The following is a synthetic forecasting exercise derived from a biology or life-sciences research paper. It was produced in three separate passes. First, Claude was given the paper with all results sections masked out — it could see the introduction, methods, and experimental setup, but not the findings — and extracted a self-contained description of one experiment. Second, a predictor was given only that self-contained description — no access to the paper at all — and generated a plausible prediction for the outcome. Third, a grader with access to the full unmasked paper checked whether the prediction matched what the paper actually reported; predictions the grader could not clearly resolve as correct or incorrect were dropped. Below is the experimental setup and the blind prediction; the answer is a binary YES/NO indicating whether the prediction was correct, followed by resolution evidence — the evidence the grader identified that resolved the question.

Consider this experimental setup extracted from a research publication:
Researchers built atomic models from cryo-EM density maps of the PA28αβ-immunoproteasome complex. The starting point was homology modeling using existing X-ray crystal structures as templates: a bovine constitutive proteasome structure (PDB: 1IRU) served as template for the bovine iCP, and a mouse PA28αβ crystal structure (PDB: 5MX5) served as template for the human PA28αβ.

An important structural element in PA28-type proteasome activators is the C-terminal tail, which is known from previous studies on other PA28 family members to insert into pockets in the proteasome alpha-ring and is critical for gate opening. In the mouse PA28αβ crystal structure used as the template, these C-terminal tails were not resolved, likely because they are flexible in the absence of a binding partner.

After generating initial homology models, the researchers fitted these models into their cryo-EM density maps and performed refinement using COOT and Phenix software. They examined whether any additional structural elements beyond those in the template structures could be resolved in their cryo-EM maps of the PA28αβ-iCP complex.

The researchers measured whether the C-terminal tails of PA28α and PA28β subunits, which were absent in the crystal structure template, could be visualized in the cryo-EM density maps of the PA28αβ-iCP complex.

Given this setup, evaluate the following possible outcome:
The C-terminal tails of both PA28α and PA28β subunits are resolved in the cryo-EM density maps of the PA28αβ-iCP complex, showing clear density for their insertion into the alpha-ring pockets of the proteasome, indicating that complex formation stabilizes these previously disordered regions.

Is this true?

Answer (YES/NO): YES